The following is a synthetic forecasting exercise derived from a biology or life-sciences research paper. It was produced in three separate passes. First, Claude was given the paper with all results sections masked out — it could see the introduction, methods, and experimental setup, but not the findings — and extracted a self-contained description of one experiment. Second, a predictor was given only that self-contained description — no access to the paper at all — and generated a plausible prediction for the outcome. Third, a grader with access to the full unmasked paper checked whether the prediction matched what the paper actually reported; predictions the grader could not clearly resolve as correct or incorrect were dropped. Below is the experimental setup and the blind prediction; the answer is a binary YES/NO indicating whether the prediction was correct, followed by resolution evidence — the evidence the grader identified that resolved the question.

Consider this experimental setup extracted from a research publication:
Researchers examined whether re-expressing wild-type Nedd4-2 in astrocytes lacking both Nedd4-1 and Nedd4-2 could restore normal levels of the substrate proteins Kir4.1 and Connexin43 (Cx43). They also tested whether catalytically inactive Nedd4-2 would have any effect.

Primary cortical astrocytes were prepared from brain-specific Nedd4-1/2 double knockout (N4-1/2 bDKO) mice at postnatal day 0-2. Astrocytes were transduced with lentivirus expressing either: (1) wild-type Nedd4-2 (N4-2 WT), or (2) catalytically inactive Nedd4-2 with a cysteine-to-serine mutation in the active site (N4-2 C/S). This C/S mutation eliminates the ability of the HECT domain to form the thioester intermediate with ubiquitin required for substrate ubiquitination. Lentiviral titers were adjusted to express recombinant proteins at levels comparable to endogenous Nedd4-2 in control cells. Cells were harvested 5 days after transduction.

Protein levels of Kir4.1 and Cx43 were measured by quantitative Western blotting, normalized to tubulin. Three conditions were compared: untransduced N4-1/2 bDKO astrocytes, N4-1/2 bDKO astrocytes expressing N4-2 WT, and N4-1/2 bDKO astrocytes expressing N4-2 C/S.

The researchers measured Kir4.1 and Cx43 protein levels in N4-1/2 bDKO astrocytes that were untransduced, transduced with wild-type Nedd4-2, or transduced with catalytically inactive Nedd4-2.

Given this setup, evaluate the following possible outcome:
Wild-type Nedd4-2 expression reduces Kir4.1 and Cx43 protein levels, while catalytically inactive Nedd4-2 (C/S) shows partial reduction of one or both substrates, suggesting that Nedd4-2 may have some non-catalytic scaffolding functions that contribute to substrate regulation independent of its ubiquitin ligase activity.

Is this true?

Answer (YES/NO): NO